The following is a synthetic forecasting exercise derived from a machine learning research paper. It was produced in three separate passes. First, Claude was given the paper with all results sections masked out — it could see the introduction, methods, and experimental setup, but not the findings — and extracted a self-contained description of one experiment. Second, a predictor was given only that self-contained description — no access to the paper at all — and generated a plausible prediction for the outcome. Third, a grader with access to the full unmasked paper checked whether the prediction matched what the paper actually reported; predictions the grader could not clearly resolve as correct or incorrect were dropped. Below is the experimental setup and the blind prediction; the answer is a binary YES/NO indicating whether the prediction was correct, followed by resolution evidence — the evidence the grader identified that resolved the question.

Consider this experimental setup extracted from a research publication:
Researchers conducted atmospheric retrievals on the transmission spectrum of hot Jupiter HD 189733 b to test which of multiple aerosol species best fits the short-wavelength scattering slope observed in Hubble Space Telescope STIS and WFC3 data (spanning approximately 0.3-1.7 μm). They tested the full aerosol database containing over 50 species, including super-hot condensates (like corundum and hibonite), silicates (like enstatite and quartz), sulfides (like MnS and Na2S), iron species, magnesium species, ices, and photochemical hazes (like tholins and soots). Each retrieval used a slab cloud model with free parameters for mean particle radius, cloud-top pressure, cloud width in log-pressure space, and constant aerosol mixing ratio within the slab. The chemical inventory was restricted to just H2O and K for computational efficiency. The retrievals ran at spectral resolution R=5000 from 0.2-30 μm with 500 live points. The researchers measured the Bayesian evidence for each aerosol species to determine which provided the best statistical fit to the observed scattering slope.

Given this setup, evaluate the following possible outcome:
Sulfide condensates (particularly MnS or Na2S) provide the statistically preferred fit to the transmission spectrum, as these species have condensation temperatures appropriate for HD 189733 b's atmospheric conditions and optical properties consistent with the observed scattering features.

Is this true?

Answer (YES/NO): NO